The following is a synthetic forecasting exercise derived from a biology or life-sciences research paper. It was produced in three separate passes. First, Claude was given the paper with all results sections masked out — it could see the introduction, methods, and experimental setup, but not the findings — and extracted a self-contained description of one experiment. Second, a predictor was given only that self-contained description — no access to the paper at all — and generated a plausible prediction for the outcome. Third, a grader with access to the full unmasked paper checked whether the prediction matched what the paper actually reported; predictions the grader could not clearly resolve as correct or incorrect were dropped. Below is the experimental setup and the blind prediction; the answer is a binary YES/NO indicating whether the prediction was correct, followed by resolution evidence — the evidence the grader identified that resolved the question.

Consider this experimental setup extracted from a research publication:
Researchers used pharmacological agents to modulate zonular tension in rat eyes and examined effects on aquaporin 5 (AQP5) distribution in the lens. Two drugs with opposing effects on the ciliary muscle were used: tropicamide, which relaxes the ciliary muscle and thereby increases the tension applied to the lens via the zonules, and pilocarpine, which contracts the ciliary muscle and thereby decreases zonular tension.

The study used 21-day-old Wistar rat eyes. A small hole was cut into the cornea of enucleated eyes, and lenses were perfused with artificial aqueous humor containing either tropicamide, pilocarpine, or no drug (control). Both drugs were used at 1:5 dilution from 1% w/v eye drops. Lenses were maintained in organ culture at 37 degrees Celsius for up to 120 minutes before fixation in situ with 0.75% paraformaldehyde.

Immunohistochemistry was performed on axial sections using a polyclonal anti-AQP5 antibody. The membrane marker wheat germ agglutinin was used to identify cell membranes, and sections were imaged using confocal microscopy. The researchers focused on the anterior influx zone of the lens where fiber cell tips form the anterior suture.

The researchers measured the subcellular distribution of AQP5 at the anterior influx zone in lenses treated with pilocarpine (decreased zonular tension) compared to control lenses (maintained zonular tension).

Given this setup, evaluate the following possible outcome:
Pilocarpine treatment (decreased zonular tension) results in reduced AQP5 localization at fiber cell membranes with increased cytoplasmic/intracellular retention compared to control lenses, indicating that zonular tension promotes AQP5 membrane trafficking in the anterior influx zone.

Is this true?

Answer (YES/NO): YES